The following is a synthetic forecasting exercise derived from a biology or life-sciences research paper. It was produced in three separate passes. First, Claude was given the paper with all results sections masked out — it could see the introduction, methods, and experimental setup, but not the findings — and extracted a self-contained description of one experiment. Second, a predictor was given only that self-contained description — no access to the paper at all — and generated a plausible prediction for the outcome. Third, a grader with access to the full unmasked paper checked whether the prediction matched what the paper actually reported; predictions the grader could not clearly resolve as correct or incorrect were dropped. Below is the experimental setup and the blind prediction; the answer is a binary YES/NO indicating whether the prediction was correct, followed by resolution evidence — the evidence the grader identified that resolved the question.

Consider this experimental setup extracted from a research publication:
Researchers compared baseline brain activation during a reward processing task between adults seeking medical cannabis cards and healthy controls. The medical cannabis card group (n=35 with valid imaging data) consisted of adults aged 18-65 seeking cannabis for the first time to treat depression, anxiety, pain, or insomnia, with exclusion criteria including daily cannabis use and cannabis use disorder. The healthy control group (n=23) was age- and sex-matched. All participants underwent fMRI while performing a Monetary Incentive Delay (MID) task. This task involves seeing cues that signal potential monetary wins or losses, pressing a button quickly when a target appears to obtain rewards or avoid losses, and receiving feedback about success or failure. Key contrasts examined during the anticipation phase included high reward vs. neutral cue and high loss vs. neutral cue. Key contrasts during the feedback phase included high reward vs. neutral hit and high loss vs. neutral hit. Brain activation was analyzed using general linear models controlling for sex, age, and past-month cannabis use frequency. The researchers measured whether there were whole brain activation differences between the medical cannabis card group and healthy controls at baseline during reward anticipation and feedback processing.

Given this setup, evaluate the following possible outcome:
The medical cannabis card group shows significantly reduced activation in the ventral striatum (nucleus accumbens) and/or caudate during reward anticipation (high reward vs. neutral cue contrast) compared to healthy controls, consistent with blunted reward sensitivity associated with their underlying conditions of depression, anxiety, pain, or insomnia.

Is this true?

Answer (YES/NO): NO